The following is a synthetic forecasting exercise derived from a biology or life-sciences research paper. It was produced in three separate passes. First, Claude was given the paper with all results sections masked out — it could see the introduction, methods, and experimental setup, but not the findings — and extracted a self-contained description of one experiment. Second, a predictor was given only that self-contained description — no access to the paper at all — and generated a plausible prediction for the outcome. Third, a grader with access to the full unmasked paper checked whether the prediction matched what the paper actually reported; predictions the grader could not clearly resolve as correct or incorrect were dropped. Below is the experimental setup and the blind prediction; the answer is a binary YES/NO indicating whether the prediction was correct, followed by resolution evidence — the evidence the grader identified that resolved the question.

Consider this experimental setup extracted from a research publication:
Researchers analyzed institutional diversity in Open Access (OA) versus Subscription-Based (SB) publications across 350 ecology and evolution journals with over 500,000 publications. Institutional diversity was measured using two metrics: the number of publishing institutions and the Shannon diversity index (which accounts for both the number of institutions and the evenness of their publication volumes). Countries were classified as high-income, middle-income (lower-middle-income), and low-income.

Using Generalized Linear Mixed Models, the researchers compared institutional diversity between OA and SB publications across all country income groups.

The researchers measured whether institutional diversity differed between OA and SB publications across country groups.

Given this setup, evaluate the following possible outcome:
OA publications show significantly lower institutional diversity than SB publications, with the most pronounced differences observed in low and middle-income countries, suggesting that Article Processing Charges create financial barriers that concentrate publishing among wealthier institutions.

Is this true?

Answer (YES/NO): NO